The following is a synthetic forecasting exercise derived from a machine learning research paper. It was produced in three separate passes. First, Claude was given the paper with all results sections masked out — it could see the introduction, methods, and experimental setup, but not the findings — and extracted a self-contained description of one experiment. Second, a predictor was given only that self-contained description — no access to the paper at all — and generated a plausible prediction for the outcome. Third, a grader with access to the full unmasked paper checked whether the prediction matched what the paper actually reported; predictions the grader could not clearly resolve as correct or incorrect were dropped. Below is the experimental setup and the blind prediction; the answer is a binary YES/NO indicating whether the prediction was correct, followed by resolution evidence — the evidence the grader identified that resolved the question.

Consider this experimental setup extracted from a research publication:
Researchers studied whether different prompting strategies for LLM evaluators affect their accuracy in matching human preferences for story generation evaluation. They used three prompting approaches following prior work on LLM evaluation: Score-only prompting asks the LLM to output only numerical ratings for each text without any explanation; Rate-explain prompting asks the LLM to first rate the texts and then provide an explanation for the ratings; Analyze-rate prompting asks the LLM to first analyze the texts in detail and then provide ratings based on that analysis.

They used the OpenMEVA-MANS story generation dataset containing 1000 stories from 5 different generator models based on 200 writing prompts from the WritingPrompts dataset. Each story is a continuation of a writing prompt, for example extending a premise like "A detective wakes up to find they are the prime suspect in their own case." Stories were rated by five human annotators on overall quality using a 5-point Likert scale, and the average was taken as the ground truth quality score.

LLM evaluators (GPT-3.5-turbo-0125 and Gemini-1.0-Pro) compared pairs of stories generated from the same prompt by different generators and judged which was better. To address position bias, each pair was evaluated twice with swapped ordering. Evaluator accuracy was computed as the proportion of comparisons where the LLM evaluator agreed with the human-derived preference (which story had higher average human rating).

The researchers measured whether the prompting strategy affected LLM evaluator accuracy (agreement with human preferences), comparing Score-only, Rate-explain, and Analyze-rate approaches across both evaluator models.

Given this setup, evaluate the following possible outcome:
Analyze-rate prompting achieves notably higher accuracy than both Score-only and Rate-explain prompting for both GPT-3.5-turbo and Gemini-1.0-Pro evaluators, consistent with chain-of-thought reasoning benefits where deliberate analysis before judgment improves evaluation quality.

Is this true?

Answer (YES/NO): NO